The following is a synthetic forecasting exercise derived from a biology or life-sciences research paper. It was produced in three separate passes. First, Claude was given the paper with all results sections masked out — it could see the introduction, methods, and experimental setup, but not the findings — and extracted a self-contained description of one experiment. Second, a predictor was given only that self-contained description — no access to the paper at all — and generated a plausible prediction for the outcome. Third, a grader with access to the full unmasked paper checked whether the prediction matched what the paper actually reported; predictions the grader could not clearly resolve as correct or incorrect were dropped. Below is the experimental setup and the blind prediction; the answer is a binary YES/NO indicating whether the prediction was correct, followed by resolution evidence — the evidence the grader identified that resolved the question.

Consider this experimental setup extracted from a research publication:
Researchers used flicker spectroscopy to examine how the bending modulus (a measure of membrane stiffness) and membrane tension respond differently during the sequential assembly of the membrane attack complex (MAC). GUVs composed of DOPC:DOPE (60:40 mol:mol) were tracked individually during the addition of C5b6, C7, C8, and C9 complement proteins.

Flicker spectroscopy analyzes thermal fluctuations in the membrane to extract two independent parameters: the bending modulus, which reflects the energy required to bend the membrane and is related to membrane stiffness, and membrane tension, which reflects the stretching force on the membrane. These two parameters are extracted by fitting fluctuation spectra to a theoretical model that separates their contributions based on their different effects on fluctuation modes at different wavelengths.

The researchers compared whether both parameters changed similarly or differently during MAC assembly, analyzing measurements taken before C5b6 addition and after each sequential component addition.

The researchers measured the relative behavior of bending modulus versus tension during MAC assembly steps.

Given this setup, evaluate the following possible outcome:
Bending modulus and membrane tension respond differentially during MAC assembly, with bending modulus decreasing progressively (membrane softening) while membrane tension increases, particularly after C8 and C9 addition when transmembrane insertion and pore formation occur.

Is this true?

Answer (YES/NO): NO